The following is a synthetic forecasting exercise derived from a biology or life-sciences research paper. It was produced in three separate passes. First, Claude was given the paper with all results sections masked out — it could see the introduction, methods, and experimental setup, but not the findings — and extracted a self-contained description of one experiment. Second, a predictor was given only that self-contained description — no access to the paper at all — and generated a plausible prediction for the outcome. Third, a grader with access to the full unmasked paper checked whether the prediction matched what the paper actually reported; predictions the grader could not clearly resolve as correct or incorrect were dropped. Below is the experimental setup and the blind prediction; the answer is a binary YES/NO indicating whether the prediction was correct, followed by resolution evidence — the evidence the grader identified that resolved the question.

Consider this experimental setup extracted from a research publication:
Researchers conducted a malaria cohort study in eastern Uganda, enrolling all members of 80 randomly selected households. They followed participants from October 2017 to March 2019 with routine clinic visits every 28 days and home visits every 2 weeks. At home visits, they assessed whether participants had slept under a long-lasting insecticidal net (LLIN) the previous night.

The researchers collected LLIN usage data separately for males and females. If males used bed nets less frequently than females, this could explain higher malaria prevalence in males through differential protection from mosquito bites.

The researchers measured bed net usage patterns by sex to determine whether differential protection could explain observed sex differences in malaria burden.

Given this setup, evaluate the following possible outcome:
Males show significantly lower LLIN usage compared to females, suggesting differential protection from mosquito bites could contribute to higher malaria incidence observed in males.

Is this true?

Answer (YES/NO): NO